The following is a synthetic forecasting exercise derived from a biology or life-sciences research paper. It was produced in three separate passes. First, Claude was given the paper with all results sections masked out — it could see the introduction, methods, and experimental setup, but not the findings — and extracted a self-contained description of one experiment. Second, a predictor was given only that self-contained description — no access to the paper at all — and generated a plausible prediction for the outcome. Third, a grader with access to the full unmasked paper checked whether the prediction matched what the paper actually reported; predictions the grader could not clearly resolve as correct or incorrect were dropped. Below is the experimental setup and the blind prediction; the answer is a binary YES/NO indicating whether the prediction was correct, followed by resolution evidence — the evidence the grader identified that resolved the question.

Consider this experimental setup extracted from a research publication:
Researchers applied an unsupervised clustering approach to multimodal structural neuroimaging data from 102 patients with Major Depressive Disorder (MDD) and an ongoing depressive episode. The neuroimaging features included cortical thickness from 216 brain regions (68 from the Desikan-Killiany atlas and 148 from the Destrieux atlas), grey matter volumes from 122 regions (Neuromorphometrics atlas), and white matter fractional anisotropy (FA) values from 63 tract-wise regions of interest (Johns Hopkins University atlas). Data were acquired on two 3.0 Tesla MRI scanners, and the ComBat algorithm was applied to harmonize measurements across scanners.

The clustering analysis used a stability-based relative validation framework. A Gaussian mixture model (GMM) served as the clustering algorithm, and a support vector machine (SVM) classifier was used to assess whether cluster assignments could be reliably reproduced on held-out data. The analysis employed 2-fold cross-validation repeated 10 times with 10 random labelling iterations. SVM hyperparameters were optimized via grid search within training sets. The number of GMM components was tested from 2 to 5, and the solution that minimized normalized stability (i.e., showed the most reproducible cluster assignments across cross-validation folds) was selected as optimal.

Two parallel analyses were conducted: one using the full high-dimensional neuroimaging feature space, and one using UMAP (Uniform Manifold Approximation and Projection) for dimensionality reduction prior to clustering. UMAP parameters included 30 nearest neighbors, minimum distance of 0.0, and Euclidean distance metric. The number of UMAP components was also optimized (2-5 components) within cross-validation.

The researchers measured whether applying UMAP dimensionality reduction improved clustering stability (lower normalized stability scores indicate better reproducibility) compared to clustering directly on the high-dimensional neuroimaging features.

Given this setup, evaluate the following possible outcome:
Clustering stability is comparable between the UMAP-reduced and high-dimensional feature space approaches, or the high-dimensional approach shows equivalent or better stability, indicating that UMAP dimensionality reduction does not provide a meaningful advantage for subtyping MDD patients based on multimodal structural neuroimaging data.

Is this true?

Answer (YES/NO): YES